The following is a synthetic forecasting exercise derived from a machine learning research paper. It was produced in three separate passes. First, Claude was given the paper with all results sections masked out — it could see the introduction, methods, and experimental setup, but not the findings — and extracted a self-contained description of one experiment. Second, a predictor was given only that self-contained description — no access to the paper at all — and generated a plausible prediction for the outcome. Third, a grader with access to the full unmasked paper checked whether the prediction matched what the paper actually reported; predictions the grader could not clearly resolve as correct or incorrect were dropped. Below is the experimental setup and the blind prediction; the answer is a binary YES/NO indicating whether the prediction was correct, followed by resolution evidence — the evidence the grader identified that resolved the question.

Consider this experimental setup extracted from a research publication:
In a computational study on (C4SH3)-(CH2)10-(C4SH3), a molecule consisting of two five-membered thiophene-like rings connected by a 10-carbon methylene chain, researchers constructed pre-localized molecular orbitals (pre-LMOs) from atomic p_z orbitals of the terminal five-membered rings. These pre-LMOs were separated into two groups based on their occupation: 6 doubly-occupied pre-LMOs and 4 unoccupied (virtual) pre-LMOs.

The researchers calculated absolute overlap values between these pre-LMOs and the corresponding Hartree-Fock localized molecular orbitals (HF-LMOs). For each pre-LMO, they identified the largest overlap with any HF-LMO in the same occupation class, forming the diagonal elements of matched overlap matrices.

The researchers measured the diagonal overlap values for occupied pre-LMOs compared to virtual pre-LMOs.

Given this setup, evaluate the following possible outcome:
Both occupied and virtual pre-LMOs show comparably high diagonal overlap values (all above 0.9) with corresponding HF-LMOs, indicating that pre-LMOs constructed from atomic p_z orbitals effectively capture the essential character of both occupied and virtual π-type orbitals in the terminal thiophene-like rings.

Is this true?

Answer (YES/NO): NO